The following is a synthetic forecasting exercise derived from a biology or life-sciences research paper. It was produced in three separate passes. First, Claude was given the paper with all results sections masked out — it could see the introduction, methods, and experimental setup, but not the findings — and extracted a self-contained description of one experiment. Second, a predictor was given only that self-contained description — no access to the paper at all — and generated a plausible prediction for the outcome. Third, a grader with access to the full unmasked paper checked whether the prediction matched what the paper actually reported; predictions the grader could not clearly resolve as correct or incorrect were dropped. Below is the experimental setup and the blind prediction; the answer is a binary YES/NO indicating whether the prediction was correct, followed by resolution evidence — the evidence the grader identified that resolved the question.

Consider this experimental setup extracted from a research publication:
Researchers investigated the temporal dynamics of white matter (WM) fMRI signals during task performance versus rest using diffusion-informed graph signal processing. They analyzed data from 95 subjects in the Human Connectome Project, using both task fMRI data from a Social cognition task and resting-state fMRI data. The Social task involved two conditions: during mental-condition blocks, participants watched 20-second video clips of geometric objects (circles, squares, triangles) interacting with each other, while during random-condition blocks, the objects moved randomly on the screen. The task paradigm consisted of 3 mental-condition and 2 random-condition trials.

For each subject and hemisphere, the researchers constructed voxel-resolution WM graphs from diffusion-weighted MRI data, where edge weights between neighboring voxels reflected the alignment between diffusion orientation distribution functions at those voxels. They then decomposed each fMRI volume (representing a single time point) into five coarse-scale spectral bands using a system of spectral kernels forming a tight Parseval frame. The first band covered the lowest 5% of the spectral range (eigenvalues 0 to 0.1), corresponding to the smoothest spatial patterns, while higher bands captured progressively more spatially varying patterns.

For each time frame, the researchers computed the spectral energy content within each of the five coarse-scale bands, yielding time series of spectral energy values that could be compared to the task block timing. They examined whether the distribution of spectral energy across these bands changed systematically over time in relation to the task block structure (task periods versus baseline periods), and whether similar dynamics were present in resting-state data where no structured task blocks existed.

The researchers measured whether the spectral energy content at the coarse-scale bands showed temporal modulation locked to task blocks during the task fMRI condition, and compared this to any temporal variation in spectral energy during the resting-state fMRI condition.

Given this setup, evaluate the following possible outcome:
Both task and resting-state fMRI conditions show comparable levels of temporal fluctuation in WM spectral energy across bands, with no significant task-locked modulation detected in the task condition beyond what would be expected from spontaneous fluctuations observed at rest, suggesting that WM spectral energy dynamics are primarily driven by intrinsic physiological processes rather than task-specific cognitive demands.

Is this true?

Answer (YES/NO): NO